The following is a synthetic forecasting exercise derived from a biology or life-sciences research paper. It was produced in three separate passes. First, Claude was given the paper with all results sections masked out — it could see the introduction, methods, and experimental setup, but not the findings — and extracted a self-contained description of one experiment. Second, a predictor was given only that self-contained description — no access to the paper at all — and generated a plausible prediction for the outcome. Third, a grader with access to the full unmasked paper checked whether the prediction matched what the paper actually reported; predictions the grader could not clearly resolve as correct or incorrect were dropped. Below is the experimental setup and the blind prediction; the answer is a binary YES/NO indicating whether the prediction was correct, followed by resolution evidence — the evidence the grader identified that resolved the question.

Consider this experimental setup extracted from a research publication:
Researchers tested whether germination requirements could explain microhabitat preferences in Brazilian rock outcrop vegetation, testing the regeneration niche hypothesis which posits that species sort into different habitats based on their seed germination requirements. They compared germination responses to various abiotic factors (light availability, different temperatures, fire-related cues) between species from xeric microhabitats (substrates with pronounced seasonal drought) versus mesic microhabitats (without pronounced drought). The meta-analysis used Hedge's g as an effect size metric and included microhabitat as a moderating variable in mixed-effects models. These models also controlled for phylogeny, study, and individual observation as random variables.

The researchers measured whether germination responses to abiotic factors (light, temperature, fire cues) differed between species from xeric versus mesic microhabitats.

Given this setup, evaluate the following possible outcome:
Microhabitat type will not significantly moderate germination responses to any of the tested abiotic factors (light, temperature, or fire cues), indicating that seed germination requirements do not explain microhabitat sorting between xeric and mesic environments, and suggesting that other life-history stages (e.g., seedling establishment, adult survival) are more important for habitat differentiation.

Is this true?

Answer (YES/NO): YES